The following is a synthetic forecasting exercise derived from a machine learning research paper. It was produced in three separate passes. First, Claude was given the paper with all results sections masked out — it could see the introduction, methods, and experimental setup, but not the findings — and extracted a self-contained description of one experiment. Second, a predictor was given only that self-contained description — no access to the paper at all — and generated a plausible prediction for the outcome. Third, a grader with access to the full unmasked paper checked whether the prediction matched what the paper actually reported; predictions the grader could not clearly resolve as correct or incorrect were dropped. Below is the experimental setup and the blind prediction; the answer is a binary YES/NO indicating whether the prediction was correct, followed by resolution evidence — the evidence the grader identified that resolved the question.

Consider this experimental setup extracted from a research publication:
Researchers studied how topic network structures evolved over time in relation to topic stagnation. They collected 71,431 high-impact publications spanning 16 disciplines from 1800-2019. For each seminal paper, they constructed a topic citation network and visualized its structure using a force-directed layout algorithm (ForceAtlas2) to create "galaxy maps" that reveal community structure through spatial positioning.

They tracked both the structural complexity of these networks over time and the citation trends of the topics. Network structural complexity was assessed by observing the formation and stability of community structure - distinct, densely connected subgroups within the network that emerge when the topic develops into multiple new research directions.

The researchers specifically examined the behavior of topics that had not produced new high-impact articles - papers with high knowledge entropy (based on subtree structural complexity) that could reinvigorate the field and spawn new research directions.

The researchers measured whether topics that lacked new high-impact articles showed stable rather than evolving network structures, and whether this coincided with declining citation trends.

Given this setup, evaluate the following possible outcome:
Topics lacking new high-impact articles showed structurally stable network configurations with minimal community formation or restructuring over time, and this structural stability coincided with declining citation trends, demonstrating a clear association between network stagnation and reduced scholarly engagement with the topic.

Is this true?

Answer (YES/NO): YES